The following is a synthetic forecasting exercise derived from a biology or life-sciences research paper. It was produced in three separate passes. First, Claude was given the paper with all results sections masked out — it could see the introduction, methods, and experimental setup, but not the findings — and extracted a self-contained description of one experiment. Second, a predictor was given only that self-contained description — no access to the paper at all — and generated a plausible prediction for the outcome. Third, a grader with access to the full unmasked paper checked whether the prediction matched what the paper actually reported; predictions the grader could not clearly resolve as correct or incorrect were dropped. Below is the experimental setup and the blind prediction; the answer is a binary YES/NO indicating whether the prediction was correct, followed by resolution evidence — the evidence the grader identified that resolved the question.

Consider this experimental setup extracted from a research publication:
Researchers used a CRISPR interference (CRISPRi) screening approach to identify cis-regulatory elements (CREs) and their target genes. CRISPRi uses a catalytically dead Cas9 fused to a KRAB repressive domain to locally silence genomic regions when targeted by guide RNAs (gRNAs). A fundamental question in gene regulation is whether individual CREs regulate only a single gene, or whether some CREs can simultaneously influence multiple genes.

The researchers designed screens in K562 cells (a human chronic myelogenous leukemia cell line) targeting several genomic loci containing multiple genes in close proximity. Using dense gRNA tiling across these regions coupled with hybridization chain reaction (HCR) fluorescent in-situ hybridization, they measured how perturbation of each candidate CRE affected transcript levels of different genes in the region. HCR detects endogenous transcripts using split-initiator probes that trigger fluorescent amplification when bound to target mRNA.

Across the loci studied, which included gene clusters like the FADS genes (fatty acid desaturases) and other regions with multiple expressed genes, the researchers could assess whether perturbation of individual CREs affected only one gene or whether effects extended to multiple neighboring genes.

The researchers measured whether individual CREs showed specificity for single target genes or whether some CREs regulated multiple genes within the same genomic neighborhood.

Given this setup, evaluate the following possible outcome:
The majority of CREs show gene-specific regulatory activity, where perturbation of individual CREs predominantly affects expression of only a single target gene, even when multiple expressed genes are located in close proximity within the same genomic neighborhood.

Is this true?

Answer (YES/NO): NO